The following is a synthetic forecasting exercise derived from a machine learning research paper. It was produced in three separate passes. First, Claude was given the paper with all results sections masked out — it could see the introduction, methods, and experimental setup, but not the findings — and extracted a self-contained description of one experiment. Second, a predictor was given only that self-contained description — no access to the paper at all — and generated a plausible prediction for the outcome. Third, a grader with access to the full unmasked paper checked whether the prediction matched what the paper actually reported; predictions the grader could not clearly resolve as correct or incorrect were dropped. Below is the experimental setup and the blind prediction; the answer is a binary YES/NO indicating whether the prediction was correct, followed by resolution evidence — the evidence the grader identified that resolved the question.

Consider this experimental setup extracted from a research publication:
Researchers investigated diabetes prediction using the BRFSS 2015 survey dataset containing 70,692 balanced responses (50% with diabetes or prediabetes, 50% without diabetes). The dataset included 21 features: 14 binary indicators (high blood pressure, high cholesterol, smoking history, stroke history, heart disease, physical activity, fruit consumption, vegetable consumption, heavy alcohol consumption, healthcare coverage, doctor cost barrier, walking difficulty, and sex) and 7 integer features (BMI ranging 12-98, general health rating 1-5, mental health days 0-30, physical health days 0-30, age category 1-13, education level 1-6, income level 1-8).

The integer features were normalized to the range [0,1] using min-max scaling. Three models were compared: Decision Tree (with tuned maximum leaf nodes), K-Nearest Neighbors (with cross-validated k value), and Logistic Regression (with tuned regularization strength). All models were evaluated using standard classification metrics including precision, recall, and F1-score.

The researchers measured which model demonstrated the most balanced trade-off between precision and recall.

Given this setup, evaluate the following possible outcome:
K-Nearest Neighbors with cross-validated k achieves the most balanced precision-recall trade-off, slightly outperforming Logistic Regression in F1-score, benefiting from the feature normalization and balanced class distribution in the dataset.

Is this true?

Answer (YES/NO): NO